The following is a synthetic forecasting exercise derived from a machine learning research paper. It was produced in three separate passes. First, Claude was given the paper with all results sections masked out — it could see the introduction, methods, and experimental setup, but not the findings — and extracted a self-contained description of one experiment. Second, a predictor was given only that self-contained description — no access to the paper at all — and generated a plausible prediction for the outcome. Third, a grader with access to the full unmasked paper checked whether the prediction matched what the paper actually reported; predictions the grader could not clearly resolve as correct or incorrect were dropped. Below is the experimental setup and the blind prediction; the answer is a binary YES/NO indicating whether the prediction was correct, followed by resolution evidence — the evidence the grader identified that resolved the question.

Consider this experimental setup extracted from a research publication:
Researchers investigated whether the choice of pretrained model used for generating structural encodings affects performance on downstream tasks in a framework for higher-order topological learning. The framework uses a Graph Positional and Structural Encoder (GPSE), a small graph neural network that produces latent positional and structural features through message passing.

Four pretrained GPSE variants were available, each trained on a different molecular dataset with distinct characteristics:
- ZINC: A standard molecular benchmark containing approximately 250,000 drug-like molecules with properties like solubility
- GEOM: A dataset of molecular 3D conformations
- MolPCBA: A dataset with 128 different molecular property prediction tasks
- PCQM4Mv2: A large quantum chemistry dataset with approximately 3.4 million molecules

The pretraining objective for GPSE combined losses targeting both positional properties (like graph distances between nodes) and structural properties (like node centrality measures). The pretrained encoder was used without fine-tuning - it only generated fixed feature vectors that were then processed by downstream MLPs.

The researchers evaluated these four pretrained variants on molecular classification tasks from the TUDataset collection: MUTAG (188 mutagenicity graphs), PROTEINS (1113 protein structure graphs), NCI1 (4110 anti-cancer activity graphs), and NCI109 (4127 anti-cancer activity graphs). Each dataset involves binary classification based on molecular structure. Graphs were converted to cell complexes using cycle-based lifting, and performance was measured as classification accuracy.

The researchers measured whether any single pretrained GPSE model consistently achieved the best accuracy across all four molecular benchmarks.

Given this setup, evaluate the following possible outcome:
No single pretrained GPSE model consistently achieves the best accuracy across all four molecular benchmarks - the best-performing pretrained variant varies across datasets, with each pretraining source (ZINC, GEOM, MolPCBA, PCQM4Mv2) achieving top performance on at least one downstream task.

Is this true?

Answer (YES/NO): NO